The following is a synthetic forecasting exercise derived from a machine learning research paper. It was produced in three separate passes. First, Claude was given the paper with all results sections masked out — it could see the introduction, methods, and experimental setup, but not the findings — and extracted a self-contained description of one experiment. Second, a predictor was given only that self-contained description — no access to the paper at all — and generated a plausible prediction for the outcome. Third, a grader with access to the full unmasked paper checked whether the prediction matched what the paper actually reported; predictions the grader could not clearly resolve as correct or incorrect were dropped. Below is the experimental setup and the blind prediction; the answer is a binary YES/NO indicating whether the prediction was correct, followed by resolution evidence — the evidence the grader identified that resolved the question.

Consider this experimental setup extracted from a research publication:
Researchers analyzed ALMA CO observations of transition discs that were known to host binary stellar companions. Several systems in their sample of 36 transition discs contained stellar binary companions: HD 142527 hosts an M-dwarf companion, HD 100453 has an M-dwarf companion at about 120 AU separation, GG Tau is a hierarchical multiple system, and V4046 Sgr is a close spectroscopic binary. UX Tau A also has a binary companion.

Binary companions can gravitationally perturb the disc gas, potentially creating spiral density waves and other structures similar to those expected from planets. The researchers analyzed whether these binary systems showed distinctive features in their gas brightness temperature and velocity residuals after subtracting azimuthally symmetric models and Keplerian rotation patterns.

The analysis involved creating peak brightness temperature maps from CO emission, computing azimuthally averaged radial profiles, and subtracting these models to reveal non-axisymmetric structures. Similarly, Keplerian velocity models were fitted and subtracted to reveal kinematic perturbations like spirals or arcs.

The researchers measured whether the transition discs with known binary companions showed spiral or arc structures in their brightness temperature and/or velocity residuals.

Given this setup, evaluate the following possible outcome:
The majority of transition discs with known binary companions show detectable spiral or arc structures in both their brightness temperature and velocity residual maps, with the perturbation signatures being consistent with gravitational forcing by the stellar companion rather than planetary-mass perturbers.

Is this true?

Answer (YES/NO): YES